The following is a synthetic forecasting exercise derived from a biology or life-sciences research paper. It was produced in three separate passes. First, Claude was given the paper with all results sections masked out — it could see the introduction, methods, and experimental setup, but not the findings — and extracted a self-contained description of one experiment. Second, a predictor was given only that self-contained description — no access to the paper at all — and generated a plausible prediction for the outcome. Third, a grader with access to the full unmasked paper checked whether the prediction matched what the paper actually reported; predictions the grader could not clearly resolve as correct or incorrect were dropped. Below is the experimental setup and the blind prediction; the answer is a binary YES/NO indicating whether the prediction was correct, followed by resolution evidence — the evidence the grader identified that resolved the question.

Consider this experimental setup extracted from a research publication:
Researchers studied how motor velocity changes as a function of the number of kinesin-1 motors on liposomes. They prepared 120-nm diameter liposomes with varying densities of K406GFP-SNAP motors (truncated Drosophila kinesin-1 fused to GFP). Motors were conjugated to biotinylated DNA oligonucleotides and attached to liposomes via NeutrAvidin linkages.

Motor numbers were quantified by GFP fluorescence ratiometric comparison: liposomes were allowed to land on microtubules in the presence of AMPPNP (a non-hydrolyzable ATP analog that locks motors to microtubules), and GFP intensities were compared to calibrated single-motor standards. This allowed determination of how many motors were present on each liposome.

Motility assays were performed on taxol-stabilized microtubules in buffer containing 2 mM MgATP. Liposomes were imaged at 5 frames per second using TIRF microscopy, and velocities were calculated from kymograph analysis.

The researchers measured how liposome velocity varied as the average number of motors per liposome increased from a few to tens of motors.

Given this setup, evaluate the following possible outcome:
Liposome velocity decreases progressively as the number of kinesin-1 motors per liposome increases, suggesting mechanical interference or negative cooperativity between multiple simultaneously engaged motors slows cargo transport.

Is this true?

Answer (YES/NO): NO